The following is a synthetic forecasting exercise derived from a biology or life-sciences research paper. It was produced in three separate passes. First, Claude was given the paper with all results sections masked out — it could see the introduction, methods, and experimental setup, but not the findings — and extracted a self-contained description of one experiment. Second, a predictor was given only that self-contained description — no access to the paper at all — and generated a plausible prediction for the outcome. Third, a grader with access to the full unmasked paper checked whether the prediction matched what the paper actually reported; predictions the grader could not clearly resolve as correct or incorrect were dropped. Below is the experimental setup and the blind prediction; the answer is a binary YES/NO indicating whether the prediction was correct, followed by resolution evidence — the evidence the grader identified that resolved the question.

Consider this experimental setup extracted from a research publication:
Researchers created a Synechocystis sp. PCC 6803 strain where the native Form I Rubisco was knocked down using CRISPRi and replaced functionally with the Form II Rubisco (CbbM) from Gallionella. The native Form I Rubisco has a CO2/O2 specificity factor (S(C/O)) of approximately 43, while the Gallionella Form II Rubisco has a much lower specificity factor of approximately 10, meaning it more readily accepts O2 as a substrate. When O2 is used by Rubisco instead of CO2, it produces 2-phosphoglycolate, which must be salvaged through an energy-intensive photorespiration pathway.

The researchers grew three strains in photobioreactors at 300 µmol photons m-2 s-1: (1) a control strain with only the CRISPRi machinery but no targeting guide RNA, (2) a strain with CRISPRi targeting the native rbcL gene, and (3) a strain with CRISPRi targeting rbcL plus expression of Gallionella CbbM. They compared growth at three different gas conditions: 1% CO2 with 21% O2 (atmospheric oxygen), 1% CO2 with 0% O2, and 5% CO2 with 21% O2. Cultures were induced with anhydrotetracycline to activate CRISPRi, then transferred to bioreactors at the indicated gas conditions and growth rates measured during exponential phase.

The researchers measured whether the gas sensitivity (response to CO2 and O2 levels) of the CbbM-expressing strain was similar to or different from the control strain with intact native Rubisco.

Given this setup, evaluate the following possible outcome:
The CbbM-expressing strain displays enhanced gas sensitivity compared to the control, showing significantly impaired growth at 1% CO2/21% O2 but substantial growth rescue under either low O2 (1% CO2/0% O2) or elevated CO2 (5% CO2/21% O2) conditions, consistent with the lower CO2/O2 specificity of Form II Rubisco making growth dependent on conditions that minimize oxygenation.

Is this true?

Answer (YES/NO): YES